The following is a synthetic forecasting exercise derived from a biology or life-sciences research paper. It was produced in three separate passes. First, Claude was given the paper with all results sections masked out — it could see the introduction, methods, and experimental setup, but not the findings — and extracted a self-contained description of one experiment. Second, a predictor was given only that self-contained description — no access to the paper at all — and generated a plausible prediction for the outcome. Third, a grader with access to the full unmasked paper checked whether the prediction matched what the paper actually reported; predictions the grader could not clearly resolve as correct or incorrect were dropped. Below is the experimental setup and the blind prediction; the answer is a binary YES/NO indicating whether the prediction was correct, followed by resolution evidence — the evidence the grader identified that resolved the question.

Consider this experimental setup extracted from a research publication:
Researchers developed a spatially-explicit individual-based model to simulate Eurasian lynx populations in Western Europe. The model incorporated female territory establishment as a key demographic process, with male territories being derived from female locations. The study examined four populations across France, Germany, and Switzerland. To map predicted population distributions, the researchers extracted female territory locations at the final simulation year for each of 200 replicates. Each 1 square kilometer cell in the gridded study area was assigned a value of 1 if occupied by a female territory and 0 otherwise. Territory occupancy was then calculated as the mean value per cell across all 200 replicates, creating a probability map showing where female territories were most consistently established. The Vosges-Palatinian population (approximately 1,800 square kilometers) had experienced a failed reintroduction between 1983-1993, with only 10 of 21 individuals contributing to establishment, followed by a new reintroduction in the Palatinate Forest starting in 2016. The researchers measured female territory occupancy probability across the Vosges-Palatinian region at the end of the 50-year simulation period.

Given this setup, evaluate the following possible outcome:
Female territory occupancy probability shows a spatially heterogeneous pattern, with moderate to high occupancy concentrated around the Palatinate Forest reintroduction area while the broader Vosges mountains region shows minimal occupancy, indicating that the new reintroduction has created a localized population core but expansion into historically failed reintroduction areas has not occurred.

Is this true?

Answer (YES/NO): YES